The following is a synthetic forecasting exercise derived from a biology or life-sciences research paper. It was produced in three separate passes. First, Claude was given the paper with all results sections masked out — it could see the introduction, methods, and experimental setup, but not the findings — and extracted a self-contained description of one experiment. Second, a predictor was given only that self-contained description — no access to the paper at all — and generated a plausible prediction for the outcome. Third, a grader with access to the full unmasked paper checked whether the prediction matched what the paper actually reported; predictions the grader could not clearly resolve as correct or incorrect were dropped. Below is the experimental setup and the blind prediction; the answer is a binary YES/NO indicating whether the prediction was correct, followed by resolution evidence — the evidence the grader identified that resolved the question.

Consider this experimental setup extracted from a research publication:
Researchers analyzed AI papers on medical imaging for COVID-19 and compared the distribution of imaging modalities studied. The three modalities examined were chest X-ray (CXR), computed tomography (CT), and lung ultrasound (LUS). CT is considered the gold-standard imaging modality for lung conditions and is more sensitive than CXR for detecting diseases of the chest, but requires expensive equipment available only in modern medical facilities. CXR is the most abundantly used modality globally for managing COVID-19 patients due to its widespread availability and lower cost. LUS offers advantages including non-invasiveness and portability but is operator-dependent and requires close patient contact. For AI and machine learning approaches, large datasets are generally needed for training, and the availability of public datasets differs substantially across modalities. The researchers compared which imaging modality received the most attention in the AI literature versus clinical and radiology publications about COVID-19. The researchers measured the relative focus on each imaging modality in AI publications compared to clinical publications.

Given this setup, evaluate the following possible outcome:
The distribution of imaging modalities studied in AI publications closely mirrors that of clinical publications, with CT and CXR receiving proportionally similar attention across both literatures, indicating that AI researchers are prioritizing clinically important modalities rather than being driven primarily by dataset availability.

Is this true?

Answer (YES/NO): NO